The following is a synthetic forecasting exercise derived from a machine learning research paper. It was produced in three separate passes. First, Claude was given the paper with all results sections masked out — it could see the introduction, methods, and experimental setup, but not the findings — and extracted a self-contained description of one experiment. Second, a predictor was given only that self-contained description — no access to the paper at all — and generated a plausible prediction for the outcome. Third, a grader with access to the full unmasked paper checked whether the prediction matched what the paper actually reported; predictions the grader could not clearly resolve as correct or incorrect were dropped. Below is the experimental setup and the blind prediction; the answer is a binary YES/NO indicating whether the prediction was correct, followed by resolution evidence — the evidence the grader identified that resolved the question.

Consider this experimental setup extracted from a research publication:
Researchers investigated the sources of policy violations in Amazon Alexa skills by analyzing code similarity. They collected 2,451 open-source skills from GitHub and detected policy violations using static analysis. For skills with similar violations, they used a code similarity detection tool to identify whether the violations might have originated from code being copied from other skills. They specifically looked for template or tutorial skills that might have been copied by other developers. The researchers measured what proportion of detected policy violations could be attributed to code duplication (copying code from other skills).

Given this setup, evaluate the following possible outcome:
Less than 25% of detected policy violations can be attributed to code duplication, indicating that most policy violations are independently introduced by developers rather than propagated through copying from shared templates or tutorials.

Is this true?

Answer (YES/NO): NO